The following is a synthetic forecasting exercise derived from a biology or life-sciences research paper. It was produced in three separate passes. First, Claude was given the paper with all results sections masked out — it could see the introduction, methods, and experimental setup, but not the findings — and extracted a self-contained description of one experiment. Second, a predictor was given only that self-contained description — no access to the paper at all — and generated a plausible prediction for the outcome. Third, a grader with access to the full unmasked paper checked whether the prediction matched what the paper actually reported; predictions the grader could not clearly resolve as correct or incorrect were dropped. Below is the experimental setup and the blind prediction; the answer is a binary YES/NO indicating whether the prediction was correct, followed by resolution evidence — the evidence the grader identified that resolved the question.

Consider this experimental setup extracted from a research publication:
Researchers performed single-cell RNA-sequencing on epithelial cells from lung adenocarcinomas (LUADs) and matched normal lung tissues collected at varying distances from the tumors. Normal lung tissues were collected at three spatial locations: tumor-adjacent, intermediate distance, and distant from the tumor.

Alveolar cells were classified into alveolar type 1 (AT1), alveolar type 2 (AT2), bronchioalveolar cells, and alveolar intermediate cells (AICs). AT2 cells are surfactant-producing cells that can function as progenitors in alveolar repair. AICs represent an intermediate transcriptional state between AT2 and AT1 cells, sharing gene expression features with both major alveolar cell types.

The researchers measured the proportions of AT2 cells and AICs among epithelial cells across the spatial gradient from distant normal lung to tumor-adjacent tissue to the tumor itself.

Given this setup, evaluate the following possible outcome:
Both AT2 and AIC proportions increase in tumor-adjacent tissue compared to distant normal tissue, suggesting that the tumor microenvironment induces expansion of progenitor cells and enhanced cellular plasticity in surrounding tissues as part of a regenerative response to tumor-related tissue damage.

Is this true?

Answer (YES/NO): NO